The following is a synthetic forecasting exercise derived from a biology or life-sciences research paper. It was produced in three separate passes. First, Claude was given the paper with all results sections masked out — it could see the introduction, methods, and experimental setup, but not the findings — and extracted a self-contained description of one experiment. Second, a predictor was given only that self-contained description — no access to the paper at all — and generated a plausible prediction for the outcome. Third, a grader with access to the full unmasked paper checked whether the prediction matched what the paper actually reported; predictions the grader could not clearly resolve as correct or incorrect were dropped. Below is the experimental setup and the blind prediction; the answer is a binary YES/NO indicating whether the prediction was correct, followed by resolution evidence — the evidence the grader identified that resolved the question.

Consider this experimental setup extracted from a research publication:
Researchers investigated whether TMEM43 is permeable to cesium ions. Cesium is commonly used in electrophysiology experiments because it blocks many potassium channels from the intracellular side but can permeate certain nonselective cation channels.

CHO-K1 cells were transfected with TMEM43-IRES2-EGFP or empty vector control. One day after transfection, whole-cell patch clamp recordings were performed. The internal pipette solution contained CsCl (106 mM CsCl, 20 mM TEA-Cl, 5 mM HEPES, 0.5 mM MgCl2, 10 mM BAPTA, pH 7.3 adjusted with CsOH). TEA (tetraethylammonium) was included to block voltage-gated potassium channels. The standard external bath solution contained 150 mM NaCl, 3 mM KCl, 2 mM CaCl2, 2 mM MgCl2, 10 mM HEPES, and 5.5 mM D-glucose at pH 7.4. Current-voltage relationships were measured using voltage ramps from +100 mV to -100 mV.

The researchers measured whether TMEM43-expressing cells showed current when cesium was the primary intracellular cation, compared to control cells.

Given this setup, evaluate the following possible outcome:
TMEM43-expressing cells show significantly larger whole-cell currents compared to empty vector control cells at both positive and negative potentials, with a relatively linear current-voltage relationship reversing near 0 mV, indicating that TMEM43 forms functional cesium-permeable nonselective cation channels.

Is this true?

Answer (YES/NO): NO